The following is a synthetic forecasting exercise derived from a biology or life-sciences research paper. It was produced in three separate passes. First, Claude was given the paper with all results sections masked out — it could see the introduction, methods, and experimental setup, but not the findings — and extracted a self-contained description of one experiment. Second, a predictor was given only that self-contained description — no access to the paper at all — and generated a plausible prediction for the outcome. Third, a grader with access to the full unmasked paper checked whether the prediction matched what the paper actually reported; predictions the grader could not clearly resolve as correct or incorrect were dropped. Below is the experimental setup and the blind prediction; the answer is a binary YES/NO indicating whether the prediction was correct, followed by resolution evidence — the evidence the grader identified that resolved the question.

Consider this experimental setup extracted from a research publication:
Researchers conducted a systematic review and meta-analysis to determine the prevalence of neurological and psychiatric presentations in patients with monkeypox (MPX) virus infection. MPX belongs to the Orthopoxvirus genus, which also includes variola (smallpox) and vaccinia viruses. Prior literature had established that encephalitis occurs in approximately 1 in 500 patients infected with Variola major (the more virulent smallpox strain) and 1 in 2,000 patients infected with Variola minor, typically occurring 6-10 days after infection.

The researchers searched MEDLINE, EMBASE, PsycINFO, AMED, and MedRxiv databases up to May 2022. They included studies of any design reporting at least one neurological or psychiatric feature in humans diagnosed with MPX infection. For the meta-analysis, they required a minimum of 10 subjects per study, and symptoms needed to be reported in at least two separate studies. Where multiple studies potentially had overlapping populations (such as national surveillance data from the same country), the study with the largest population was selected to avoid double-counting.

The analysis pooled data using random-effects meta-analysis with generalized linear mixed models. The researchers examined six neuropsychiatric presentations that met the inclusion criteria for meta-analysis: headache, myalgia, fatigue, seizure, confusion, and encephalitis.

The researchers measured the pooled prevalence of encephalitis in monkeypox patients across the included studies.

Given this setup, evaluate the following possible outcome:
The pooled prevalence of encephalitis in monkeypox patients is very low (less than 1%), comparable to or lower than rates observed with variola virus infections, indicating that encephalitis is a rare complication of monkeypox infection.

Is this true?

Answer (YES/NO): NO